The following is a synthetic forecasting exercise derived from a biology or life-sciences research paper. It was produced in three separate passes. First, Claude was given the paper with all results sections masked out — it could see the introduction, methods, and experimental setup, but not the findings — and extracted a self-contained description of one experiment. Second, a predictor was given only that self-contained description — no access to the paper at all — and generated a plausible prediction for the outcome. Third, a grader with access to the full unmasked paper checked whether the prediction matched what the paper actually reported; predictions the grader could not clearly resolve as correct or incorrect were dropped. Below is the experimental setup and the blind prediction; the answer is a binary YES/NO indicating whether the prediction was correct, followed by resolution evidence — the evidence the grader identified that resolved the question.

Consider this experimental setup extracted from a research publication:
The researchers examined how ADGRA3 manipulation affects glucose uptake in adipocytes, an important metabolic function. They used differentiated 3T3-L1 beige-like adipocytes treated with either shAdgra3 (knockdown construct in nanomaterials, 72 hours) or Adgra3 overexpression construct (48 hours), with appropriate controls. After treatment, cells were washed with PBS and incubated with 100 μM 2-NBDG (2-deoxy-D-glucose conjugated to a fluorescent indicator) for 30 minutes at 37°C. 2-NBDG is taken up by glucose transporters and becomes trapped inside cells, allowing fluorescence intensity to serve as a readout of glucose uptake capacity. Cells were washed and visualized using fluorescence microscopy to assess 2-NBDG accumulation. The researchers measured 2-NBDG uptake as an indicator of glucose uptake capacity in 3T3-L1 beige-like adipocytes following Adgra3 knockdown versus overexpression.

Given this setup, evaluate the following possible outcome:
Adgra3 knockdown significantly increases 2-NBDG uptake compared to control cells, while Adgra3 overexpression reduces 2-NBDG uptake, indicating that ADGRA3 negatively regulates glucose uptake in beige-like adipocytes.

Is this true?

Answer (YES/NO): NO